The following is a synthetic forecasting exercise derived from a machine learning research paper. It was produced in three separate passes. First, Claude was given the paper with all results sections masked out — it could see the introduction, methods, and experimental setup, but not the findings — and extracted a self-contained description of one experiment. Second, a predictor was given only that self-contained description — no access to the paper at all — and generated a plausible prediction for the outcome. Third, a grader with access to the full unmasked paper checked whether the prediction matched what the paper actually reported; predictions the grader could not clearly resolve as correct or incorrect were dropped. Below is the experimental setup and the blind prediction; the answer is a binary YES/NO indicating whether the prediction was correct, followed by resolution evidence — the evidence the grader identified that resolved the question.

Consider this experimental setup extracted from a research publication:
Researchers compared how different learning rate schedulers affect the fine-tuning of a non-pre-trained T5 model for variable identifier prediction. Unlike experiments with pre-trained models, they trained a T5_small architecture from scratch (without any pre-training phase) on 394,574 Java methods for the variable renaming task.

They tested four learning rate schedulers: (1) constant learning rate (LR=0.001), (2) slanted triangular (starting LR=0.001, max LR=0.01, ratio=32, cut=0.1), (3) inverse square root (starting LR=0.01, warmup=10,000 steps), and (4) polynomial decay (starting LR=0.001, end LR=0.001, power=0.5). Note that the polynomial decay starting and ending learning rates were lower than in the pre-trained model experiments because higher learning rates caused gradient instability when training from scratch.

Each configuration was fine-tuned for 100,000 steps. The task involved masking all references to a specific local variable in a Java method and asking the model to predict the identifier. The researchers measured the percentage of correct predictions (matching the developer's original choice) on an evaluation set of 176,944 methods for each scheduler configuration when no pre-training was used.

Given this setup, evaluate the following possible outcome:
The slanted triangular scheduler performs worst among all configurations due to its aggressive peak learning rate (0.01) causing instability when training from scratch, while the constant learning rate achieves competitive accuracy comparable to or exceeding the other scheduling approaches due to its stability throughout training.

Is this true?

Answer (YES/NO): NO